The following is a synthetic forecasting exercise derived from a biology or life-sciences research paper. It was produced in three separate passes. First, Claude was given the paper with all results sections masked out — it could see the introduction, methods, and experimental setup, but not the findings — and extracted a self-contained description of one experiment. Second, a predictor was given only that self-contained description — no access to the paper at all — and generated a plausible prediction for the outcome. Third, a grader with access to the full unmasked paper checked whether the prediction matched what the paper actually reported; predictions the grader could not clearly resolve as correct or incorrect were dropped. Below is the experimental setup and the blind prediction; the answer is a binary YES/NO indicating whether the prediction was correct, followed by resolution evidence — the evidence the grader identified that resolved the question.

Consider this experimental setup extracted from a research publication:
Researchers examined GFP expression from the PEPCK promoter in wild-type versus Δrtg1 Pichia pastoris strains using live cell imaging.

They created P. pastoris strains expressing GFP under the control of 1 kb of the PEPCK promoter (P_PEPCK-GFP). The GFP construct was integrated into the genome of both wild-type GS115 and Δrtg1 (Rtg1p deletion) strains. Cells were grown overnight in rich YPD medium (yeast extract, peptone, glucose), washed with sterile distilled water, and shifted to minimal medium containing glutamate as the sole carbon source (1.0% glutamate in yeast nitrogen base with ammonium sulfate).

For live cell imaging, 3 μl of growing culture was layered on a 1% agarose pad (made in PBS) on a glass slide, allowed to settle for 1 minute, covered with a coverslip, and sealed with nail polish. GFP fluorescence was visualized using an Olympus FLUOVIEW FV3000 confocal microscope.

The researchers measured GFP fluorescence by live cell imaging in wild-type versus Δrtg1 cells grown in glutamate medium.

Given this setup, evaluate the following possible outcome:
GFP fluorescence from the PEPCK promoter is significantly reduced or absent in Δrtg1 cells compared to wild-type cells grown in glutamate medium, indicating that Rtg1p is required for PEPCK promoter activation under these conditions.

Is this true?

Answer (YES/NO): NO